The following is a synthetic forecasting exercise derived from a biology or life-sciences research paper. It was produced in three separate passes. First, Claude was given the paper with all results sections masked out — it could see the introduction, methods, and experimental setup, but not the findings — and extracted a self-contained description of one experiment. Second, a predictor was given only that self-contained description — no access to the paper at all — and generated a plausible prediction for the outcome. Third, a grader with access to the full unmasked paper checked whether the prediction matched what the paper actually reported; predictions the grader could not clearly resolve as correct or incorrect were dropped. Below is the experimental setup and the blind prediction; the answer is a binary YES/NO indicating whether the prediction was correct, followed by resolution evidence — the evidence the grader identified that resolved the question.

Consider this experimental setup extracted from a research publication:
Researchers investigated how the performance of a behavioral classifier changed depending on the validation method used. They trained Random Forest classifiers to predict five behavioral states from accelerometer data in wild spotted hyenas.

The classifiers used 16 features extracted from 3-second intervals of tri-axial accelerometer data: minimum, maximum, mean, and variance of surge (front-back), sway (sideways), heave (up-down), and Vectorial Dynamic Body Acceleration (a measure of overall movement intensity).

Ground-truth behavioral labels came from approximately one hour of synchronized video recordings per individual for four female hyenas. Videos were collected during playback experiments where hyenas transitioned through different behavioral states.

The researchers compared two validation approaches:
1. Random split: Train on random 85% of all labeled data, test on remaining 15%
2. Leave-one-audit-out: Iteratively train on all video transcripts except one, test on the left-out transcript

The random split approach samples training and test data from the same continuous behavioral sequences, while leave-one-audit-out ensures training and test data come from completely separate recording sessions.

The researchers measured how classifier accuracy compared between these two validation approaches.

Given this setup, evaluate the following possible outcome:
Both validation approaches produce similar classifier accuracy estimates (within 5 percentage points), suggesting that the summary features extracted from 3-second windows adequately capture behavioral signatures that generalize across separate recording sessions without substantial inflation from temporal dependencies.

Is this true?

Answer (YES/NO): NO